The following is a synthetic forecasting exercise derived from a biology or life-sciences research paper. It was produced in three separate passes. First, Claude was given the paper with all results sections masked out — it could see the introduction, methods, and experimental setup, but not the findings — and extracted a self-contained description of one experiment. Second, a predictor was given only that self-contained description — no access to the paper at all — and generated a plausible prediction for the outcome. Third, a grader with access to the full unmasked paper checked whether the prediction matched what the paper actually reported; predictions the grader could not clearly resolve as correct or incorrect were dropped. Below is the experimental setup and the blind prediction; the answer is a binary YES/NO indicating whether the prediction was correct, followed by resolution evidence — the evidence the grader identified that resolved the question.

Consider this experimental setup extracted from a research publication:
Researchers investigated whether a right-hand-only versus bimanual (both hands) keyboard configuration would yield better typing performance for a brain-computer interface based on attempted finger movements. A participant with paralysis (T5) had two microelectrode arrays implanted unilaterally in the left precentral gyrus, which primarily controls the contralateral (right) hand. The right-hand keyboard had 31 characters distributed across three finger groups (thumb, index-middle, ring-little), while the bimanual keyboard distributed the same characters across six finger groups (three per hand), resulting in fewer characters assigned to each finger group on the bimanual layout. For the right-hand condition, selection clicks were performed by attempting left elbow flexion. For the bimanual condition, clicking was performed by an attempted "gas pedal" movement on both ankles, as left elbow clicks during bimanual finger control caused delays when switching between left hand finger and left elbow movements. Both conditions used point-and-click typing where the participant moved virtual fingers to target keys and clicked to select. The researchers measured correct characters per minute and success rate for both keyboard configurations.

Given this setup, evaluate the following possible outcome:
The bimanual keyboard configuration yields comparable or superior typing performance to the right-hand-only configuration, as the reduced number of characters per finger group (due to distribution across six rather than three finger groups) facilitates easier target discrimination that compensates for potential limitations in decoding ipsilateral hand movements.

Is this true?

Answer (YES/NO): NO